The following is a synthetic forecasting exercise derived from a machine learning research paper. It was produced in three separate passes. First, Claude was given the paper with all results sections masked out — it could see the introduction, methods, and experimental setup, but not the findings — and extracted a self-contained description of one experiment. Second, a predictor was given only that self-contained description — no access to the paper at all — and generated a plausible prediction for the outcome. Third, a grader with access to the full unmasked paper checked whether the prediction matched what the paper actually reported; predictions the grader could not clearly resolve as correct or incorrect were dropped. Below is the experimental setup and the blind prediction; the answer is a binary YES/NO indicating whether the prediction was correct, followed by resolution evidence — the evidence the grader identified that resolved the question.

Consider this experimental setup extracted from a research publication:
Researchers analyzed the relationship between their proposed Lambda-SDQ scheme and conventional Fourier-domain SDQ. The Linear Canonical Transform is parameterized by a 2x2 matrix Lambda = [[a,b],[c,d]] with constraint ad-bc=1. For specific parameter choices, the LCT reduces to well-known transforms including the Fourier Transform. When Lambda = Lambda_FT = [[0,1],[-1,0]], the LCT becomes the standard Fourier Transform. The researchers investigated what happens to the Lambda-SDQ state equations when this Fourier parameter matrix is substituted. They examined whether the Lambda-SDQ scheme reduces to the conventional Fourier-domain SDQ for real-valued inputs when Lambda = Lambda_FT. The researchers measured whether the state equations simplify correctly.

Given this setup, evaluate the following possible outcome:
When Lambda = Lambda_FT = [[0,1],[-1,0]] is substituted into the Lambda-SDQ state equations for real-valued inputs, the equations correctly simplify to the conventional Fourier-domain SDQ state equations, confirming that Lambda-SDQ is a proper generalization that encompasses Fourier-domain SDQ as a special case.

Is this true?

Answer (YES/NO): YES